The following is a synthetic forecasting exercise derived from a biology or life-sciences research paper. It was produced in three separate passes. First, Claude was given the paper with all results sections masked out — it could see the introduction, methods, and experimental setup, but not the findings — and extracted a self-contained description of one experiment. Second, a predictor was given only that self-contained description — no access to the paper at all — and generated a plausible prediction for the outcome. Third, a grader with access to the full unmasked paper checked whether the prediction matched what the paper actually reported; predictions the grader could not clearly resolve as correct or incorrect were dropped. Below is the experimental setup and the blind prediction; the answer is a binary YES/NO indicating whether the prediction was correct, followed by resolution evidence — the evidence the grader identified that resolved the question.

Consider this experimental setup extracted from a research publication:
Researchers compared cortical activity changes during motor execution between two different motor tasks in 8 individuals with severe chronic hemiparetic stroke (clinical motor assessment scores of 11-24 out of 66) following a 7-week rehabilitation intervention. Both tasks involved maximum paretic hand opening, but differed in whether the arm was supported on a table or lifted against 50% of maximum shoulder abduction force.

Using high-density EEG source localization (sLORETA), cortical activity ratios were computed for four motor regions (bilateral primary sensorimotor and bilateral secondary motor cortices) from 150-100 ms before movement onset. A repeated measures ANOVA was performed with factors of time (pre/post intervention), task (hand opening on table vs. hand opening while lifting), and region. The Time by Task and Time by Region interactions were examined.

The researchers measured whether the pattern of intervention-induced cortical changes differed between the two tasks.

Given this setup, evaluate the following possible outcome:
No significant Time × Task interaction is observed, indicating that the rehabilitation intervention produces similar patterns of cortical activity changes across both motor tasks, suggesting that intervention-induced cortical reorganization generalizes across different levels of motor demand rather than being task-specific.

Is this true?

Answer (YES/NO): NO